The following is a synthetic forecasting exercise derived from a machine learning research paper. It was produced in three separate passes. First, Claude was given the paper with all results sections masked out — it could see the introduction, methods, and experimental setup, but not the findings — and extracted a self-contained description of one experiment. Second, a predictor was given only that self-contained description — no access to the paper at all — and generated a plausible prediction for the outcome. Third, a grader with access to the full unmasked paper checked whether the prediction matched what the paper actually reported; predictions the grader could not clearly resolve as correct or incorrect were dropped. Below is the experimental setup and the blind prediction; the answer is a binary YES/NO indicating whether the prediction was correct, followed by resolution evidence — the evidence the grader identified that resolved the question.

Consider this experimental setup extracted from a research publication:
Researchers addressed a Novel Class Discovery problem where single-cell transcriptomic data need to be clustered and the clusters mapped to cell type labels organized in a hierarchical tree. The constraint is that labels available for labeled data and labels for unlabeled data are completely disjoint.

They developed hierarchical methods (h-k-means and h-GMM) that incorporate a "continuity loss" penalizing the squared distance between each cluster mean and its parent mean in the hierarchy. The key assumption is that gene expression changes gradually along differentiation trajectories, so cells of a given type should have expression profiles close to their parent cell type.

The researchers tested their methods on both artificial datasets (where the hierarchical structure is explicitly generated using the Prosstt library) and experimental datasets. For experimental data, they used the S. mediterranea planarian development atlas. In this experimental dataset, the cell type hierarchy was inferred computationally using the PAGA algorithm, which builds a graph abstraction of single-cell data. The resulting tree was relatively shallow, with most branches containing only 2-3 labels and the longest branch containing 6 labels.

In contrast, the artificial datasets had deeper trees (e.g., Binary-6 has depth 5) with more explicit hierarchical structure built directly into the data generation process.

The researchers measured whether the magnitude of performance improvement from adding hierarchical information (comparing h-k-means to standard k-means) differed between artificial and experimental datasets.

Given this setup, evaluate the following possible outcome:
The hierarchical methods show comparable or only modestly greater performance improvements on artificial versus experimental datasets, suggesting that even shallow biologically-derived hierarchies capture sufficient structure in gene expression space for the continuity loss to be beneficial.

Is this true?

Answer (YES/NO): NO